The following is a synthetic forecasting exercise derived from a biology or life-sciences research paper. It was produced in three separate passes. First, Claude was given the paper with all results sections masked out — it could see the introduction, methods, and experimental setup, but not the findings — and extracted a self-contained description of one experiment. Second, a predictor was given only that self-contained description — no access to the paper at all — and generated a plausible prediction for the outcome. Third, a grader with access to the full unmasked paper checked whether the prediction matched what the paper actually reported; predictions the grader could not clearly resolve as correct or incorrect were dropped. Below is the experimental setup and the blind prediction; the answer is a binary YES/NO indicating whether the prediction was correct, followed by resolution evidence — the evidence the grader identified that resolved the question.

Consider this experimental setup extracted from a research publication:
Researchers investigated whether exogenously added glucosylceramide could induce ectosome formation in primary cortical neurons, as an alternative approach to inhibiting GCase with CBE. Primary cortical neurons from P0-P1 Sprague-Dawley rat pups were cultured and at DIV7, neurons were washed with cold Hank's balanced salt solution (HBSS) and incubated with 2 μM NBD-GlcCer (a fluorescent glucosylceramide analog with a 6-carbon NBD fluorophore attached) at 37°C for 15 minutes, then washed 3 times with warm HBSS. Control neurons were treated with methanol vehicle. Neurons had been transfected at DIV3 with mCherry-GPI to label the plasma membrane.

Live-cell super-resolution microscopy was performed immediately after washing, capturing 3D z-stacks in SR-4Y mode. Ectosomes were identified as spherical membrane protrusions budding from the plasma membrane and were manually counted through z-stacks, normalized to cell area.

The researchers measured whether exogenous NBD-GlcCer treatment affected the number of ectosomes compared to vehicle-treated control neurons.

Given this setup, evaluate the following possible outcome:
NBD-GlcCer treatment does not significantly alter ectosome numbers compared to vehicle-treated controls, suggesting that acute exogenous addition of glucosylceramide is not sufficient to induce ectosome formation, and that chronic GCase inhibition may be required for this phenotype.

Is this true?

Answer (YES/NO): NO